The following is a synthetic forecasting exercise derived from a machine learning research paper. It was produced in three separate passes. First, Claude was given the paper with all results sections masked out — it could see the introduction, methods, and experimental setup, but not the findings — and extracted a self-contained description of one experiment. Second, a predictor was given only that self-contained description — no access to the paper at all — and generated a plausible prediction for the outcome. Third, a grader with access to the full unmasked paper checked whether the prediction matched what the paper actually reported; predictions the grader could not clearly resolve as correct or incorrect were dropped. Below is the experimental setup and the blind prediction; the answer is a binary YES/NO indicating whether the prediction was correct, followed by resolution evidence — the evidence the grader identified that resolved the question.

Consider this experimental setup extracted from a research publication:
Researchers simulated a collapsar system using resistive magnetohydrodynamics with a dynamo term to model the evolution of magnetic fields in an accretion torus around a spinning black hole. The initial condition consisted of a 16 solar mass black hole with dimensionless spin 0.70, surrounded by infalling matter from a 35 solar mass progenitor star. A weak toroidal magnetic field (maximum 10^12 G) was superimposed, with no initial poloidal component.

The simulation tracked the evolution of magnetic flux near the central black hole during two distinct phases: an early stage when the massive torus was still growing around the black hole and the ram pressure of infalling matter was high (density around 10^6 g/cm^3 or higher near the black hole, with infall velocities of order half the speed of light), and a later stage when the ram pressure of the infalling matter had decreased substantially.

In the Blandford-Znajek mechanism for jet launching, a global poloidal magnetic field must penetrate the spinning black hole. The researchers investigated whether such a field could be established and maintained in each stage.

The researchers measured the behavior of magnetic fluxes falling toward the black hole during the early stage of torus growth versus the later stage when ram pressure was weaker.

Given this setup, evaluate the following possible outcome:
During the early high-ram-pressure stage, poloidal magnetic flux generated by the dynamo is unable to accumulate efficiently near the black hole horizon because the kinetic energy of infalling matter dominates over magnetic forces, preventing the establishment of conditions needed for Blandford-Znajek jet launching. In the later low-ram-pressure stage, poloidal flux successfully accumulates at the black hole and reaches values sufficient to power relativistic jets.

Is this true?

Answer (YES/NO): YES